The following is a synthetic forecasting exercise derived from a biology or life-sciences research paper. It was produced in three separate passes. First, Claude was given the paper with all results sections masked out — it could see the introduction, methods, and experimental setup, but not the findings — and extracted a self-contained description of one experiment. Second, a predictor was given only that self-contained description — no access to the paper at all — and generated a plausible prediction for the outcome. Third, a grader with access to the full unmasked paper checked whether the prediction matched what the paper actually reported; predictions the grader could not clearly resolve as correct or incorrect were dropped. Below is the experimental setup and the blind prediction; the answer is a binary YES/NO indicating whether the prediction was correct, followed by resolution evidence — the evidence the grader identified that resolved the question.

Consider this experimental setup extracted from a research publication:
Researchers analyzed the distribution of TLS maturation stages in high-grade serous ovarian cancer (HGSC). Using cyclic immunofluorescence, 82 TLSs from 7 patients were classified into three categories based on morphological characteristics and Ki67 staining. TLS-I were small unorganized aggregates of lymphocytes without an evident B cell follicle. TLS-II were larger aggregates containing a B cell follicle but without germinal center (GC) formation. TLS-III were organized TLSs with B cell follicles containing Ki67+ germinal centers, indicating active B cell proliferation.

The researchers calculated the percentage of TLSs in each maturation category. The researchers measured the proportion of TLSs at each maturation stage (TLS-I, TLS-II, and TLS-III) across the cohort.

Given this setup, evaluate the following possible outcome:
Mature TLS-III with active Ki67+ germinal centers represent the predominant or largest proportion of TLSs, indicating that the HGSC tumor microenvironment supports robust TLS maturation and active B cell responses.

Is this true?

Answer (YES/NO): NO